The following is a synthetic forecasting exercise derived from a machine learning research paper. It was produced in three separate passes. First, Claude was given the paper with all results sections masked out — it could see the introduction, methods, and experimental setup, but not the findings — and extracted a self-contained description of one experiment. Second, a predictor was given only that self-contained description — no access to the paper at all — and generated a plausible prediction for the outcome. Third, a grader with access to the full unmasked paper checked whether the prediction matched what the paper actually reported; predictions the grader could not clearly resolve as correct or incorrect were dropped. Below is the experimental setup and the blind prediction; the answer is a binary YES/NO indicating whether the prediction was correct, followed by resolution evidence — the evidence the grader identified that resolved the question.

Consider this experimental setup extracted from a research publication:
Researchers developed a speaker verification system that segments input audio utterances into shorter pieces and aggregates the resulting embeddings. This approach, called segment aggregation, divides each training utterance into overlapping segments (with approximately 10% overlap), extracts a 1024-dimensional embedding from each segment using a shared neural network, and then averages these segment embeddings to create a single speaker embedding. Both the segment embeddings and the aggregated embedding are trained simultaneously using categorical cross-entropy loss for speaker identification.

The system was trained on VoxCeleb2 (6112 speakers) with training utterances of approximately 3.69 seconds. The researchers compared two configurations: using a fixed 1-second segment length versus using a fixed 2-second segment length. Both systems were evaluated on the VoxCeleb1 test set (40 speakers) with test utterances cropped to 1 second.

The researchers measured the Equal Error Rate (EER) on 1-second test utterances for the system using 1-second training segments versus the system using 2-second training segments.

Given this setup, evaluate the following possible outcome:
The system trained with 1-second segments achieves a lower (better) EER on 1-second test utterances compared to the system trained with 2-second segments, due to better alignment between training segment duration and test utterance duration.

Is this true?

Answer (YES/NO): YES